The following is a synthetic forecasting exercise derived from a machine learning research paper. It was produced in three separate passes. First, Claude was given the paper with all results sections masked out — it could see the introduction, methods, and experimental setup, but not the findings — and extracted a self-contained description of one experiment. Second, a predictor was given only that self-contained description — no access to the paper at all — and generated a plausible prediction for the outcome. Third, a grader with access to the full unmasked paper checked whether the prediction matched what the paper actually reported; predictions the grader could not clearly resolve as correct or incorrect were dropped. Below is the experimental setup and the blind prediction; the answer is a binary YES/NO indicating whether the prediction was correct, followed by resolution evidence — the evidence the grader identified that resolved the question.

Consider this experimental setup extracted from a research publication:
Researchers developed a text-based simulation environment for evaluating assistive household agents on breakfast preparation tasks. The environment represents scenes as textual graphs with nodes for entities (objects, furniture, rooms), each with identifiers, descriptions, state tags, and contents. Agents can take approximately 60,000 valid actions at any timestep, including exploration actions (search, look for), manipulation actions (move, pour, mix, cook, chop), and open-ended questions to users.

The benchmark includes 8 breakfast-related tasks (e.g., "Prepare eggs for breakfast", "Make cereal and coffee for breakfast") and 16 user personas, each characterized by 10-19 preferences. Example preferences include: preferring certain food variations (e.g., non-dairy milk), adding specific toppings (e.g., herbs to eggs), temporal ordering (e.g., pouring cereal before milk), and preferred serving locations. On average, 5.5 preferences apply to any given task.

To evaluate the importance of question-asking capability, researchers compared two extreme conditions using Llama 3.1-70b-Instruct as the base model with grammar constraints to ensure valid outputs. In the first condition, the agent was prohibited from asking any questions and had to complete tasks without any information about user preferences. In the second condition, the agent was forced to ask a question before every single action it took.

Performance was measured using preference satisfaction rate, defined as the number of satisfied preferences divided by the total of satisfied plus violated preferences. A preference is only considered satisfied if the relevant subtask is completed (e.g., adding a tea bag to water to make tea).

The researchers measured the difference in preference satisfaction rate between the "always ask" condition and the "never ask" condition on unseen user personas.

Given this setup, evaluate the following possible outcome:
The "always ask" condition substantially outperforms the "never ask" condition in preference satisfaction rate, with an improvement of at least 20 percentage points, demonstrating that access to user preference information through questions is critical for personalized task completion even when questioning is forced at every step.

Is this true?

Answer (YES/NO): YES